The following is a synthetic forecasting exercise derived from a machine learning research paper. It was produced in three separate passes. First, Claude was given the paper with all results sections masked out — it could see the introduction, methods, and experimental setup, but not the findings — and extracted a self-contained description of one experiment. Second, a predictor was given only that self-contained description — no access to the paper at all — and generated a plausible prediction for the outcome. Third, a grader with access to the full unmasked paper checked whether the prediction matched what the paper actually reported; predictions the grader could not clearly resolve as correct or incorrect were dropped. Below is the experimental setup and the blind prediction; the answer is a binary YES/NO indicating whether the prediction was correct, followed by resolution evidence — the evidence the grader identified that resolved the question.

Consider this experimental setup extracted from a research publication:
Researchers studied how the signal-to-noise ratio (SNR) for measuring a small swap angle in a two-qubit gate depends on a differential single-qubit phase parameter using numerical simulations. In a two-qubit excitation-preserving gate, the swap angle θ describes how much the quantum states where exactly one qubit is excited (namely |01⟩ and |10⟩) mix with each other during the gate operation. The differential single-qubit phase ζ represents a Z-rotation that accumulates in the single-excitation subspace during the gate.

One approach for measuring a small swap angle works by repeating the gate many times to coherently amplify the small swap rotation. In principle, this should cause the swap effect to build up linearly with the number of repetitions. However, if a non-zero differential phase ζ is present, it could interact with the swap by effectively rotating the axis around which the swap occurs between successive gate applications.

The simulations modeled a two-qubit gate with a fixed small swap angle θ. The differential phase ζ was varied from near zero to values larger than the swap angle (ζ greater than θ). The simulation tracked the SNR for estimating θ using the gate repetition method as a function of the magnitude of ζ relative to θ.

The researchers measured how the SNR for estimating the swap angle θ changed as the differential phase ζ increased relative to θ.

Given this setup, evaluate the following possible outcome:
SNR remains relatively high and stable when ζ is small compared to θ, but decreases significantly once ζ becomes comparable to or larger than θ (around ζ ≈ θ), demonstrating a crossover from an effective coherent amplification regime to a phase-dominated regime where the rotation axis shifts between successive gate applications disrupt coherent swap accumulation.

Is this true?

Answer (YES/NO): YES